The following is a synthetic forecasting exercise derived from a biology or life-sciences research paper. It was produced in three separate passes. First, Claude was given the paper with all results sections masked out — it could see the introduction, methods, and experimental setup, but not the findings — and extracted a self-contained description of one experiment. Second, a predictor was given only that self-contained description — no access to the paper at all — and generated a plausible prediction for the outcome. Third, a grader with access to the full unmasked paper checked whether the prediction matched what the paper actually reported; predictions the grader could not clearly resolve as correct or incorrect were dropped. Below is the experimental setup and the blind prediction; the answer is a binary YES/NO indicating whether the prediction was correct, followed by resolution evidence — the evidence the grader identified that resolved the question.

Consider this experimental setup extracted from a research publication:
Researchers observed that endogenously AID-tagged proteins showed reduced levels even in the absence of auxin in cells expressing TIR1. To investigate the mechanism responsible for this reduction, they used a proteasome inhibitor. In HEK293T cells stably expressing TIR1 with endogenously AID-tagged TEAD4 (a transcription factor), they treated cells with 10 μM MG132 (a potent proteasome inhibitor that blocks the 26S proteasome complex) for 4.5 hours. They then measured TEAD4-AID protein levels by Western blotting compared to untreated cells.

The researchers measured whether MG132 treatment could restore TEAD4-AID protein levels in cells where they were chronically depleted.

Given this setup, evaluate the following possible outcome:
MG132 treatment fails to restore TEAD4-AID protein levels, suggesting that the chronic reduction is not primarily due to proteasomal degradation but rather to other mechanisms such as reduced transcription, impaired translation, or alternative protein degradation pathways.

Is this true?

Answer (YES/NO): NO